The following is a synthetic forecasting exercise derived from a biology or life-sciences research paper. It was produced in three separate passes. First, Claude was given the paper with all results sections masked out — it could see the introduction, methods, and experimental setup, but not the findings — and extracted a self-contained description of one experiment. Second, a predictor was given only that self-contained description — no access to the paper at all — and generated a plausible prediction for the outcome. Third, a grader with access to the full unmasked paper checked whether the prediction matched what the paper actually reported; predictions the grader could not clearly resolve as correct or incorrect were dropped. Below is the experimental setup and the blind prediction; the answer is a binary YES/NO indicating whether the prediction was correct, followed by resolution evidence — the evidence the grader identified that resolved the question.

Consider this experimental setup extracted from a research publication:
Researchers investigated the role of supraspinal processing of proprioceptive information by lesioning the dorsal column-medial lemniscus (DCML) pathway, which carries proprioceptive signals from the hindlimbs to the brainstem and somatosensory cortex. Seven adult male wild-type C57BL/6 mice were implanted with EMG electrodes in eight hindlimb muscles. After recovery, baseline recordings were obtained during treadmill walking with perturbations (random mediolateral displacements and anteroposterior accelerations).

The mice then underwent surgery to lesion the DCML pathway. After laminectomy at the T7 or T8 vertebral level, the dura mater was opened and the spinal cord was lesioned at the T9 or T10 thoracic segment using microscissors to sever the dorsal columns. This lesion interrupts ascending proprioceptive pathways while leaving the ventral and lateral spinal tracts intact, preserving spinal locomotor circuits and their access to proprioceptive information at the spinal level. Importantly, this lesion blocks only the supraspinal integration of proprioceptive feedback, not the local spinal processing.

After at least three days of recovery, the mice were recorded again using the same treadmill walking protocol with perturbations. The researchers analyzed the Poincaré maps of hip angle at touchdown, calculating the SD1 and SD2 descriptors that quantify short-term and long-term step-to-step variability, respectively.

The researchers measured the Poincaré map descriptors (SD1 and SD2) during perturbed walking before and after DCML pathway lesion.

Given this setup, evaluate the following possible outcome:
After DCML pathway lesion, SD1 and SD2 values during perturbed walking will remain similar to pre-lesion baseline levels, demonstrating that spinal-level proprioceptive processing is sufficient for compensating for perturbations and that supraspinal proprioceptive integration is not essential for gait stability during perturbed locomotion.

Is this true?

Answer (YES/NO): NO